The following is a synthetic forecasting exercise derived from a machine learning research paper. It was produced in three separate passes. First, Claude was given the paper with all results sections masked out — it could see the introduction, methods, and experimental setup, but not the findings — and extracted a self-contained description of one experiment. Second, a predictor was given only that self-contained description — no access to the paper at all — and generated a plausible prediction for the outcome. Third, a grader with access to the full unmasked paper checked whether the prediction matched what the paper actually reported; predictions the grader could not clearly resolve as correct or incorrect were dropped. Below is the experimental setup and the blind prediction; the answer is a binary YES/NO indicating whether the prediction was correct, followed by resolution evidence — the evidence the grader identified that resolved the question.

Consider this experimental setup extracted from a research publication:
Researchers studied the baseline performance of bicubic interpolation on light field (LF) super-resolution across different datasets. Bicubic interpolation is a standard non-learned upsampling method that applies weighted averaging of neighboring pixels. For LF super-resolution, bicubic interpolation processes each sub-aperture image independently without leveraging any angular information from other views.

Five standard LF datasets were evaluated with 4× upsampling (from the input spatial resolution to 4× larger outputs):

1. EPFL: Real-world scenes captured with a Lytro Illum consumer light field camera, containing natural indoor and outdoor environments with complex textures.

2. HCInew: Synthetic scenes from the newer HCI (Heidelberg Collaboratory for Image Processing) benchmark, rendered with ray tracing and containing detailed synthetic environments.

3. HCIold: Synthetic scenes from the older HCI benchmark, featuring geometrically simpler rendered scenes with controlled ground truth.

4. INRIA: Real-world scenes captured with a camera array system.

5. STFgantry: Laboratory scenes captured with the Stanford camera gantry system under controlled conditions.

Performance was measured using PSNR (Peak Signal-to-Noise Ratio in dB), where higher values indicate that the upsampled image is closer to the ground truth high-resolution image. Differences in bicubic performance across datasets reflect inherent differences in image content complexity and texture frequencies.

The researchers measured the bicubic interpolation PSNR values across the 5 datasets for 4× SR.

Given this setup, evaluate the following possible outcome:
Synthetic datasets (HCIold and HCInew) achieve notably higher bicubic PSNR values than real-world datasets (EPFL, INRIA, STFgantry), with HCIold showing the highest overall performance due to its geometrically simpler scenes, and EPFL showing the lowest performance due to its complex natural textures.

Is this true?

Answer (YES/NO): YES